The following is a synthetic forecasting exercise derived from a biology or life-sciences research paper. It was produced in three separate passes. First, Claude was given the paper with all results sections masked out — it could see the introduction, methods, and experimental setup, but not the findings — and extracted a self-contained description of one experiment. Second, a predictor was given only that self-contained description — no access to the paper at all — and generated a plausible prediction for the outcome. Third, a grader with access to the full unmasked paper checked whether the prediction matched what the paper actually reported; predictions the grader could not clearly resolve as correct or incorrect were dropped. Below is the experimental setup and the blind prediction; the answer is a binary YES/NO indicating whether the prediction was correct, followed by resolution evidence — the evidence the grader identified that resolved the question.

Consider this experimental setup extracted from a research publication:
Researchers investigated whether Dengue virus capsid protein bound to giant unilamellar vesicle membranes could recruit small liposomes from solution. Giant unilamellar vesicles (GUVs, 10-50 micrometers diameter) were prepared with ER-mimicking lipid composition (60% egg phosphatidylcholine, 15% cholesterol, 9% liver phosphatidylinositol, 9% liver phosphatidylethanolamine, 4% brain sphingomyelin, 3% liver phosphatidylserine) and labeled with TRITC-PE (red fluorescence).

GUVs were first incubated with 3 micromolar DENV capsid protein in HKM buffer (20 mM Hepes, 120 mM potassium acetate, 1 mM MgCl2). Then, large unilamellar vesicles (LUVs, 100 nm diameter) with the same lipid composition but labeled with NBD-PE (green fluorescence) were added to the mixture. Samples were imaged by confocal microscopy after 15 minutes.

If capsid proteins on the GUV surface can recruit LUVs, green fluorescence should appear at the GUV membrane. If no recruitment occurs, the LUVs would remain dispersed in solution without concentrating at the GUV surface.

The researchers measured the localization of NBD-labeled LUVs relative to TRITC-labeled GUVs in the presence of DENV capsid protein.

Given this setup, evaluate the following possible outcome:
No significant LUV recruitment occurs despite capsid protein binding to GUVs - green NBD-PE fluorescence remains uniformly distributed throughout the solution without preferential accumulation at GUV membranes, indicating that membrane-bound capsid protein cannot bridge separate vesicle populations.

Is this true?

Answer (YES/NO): NO